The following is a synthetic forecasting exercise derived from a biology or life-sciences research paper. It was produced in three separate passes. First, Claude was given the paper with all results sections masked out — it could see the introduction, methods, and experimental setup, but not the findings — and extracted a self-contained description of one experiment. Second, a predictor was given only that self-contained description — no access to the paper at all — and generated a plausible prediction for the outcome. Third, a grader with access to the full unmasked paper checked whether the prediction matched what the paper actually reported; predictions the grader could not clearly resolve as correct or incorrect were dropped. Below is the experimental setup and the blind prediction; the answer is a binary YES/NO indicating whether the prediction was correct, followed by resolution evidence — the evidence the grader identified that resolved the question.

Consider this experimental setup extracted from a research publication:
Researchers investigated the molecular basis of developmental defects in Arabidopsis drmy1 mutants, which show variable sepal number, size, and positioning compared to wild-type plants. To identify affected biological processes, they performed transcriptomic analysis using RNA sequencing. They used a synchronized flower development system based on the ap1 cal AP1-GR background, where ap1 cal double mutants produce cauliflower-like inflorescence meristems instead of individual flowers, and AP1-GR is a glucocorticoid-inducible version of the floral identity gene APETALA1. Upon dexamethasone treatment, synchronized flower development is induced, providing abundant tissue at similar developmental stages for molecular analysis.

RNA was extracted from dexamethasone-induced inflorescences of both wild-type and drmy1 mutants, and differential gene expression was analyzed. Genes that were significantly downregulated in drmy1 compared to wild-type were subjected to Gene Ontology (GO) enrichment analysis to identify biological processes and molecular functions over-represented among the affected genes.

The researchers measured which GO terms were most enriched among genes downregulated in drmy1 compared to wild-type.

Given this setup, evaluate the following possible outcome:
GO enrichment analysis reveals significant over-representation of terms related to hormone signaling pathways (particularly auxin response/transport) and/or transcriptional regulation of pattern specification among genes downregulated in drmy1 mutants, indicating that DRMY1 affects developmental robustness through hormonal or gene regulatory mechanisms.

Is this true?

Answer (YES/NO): NO